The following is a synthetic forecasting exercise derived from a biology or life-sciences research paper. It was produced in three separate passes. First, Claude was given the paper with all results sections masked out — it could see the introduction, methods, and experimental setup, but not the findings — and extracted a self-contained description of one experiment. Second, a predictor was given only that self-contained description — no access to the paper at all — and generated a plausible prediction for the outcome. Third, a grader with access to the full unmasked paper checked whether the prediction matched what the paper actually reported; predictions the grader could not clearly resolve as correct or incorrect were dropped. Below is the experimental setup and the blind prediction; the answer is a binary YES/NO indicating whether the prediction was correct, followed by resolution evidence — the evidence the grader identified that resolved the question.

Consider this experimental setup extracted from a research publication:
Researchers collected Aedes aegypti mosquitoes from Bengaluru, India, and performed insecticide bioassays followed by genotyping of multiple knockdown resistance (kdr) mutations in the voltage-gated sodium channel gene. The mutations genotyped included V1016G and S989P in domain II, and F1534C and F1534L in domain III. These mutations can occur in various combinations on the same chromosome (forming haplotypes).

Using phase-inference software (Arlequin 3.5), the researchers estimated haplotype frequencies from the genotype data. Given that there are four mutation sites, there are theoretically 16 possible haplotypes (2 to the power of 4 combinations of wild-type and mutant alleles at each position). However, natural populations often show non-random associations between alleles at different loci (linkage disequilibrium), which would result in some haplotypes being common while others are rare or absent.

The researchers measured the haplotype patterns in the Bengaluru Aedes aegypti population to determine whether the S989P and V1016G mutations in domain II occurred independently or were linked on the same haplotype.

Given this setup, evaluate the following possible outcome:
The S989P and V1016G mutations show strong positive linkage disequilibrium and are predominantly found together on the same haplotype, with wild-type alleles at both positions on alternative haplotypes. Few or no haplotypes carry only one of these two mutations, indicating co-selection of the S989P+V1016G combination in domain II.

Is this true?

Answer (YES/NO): YES